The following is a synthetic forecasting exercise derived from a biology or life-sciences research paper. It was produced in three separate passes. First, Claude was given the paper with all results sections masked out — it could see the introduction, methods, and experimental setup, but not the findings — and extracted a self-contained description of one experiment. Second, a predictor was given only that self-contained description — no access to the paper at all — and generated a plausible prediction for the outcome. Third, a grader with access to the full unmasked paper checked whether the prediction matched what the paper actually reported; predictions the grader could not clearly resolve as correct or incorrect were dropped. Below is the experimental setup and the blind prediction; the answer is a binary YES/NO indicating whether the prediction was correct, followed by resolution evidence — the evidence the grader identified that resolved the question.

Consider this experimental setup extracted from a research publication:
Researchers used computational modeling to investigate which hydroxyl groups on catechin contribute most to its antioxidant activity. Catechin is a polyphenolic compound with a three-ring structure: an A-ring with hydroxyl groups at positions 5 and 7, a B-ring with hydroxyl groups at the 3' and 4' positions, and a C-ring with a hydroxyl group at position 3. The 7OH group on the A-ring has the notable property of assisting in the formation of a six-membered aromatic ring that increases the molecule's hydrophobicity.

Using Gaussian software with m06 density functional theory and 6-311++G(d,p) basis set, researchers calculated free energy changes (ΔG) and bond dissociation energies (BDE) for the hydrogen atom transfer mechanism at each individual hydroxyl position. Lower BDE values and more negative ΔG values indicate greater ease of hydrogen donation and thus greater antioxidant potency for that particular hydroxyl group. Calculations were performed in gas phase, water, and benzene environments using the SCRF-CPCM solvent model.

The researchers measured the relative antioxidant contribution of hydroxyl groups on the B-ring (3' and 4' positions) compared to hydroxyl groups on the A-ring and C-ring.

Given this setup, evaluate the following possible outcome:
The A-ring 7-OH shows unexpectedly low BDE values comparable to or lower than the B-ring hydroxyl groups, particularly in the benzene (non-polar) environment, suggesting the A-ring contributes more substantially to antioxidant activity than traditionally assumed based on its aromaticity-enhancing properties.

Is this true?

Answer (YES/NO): NO